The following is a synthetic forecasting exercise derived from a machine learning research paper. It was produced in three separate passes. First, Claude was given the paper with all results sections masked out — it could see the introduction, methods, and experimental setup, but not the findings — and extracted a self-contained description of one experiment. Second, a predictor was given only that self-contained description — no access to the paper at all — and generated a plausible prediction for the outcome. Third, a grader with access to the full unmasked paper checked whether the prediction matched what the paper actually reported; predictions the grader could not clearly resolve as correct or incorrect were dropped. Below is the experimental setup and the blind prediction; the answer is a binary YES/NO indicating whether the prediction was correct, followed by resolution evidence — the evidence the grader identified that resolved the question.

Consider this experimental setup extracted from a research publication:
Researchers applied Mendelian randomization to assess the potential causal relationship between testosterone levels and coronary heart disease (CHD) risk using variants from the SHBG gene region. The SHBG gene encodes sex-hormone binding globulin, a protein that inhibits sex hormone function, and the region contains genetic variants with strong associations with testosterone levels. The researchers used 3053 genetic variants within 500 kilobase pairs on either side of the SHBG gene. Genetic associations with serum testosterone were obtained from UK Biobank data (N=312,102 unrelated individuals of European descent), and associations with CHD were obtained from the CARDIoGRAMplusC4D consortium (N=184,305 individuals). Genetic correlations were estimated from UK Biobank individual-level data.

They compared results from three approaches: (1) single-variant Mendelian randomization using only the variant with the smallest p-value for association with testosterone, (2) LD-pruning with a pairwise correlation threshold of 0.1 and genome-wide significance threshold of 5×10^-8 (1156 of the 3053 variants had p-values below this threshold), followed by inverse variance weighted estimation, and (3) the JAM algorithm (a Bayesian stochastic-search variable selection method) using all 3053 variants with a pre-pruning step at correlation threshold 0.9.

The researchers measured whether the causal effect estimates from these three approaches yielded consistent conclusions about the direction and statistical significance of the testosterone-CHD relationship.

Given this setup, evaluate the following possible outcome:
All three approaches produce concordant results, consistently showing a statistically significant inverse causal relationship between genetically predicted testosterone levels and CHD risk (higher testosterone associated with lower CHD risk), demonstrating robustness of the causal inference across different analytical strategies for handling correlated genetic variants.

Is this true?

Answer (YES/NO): NO